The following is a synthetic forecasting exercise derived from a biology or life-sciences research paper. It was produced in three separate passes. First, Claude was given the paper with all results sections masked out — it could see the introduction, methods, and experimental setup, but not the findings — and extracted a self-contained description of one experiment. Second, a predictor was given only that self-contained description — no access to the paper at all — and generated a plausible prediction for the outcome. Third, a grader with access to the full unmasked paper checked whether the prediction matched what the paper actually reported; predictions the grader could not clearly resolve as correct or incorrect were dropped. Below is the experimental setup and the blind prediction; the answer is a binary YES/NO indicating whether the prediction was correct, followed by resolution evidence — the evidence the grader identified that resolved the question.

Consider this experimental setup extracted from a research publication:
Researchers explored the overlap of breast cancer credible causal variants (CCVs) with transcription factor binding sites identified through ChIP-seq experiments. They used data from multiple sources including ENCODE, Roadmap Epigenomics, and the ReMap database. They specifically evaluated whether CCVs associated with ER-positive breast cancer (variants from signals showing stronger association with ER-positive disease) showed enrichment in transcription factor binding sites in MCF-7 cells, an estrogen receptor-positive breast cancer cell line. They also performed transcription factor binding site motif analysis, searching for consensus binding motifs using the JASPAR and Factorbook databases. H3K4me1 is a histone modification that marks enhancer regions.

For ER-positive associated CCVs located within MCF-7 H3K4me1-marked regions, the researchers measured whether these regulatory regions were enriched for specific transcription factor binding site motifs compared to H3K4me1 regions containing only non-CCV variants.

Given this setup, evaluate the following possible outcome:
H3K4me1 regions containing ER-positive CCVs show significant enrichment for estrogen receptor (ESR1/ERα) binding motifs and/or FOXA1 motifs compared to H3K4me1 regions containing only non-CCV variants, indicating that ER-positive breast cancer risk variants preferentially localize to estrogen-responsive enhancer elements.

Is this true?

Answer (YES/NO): NO